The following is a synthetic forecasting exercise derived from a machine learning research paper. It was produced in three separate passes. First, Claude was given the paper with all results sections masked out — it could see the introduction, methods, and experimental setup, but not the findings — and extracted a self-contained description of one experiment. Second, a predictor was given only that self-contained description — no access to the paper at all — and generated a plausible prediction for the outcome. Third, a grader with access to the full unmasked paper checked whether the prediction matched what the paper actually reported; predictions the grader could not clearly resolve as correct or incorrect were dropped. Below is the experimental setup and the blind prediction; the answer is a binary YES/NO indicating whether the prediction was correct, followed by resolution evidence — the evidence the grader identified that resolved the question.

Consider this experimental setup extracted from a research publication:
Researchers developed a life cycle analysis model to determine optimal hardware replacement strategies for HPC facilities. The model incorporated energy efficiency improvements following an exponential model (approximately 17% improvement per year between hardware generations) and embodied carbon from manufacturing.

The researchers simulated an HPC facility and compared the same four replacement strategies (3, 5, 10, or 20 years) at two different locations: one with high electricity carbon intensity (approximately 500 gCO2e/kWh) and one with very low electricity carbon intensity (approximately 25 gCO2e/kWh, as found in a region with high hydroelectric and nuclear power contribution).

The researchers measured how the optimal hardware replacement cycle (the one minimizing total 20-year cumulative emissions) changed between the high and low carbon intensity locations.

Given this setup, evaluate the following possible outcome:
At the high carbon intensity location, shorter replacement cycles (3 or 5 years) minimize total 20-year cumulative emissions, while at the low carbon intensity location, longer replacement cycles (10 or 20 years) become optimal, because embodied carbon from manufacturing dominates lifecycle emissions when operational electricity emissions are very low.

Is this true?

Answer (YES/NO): YES